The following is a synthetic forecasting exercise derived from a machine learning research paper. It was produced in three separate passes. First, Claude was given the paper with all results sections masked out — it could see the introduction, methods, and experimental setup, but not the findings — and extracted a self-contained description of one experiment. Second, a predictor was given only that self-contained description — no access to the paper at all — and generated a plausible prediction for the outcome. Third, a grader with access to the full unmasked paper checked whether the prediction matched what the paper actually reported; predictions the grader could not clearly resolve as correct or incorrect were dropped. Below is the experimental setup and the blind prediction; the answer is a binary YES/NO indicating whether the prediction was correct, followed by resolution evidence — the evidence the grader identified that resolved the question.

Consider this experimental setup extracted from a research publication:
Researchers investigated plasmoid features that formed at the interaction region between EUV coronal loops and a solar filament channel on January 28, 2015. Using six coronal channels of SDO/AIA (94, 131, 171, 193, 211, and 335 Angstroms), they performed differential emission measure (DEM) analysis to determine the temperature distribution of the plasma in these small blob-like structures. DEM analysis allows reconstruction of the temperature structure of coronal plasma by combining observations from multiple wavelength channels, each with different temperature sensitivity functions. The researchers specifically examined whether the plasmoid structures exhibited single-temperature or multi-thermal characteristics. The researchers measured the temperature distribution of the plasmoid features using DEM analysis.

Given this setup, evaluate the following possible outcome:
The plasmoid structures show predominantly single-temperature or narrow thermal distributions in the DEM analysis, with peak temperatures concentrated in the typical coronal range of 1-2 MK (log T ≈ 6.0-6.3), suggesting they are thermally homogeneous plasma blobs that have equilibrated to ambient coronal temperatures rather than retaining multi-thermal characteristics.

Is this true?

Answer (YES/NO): NO